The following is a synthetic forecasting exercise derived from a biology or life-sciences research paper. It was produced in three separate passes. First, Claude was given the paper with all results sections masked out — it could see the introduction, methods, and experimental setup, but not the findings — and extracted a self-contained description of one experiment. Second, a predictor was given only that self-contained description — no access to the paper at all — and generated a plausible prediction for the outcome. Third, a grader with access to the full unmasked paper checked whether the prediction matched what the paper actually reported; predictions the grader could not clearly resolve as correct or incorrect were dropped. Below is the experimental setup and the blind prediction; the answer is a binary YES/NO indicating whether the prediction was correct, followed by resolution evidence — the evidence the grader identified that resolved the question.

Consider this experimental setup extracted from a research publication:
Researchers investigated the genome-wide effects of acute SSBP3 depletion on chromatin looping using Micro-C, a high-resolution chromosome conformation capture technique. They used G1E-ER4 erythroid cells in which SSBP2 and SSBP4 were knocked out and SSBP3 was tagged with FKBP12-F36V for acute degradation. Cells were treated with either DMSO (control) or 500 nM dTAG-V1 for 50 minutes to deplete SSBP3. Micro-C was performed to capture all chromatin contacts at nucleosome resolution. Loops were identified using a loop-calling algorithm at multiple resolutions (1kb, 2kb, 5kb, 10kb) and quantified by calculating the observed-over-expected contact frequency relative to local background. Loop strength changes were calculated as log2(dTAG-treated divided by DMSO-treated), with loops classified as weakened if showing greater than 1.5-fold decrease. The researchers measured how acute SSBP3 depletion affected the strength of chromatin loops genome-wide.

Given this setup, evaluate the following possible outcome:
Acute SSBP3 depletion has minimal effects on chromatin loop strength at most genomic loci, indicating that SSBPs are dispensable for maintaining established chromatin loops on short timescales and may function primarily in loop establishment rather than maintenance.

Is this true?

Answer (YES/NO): NO